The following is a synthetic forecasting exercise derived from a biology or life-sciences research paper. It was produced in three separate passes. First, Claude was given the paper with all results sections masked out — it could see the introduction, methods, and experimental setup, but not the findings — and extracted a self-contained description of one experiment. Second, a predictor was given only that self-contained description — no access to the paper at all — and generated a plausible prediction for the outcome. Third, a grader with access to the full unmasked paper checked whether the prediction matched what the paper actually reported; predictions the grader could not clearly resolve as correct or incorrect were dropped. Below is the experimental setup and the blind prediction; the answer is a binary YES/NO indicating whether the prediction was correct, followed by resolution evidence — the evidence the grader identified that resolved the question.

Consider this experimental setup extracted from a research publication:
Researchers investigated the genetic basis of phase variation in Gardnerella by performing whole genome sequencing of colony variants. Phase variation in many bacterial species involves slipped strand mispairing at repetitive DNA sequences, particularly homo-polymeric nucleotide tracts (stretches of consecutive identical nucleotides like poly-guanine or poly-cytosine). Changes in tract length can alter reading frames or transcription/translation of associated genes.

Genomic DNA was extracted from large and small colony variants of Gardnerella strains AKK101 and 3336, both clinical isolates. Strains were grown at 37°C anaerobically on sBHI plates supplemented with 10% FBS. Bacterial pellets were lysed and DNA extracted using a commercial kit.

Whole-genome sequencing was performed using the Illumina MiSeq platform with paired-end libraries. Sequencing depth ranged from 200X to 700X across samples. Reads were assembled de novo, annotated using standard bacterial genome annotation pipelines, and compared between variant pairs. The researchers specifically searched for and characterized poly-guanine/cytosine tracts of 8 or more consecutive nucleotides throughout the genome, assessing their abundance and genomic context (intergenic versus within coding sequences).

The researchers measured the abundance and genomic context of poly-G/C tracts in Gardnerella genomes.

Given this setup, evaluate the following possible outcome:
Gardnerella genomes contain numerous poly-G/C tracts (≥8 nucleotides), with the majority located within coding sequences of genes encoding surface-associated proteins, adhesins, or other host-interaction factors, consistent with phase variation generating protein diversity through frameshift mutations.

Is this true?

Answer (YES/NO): NO